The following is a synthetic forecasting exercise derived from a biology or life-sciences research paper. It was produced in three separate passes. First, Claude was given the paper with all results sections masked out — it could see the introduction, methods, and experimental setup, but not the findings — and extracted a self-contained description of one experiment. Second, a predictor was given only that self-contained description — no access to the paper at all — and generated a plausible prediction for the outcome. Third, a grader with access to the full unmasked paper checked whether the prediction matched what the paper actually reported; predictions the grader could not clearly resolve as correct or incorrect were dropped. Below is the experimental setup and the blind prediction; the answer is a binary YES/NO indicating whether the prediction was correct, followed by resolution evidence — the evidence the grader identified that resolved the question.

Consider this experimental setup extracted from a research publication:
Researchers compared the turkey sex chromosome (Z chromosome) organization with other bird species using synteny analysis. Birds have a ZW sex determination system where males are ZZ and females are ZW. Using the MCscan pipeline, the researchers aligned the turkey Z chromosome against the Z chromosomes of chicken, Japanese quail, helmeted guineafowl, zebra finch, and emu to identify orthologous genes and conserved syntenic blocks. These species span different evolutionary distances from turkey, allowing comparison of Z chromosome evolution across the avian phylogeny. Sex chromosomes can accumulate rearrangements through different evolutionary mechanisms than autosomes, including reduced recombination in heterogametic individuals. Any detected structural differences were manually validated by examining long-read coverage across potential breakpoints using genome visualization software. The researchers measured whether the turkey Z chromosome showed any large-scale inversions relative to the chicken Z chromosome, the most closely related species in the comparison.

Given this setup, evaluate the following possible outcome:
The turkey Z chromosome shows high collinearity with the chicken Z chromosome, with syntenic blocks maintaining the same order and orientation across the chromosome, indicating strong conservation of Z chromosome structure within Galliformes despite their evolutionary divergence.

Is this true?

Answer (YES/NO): NO